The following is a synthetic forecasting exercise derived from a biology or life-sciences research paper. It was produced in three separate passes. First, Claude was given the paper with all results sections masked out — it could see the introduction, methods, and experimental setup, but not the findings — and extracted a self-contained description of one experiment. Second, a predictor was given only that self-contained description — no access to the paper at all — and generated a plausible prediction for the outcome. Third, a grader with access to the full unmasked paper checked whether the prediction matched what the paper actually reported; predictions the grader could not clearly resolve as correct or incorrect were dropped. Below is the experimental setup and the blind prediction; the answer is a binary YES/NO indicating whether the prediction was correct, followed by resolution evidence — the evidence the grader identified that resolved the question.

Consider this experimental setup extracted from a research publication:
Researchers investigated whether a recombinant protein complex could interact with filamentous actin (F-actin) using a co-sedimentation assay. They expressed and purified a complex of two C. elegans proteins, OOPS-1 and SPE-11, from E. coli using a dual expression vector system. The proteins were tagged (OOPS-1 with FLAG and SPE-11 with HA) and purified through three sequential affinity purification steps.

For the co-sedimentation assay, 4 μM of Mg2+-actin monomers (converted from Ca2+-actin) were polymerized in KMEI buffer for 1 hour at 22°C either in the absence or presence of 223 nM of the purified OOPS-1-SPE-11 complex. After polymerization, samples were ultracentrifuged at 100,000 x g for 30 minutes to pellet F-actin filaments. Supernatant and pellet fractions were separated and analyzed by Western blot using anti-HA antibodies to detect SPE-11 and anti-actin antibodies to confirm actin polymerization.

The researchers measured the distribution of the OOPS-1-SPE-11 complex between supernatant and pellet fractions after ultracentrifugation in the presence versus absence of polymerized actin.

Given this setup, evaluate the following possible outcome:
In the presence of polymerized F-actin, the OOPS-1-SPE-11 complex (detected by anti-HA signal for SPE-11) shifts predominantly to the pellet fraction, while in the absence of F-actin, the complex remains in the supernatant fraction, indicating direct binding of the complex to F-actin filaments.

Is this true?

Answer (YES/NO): YES